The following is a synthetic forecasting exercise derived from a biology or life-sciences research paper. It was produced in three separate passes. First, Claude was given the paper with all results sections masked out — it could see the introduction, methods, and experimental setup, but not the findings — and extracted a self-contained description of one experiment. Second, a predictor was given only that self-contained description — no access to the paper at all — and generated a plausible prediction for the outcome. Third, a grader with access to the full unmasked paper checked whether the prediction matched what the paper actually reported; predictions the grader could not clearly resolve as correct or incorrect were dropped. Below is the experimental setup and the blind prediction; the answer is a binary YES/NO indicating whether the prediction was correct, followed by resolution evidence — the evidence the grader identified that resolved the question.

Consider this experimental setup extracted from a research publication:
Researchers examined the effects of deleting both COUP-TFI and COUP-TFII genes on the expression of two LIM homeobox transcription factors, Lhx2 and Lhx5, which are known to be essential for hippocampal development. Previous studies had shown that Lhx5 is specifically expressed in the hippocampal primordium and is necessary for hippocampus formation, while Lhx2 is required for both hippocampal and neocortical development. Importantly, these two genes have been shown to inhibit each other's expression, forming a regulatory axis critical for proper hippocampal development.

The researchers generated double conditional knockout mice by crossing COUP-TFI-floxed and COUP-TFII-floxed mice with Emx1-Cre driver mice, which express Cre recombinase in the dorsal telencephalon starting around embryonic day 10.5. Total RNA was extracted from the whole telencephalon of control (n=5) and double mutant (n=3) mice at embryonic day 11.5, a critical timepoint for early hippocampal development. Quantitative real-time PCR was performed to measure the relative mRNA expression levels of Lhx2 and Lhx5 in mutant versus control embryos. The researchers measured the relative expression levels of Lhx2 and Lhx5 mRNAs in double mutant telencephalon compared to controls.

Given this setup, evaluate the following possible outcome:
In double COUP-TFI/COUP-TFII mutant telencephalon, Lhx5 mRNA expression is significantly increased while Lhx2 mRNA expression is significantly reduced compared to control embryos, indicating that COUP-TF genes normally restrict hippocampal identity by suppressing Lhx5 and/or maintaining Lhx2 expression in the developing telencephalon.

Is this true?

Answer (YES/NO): NO